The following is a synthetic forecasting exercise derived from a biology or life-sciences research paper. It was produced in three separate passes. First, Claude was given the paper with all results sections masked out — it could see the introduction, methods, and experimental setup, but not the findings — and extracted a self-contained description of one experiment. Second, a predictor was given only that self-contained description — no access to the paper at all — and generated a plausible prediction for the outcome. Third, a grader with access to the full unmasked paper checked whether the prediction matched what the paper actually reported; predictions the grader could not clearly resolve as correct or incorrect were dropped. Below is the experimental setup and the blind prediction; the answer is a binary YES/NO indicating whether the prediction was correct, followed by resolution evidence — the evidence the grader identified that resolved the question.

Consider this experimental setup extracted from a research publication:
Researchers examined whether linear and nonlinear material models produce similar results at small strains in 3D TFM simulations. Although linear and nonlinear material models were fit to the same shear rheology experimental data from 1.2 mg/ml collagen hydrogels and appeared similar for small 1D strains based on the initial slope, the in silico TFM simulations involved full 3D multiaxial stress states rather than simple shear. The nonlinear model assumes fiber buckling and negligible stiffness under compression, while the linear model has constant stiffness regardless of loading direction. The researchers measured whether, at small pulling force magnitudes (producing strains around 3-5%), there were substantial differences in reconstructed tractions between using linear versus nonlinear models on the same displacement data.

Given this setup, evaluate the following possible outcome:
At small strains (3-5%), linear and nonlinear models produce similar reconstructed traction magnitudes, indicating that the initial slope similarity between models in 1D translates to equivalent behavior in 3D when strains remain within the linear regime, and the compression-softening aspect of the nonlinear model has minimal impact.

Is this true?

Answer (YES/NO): NO